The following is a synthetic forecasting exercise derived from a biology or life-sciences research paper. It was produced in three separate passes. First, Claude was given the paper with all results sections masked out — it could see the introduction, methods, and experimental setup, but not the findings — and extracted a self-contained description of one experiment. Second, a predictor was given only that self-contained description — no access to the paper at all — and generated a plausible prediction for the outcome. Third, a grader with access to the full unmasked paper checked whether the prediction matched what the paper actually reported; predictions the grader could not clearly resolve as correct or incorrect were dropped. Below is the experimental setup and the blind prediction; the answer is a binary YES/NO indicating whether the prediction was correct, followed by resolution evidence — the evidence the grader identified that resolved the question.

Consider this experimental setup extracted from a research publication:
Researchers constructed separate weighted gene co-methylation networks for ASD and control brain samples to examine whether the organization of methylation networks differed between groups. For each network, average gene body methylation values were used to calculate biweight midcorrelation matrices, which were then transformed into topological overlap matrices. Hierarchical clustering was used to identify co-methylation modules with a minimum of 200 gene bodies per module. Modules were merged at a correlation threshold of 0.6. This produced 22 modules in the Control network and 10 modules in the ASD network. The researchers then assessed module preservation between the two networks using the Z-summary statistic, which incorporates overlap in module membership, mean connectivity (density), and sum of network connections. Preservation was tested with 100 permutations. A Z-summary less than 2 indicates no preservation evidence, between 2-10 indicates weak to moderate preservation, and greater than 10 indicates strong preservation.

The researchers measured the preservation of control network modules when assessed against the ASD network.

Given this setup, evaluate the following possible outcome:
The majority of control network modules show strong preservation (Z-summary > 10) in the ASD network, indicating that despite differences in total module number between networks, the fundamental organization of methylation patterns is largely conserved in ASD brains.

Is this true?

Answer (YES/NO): NO